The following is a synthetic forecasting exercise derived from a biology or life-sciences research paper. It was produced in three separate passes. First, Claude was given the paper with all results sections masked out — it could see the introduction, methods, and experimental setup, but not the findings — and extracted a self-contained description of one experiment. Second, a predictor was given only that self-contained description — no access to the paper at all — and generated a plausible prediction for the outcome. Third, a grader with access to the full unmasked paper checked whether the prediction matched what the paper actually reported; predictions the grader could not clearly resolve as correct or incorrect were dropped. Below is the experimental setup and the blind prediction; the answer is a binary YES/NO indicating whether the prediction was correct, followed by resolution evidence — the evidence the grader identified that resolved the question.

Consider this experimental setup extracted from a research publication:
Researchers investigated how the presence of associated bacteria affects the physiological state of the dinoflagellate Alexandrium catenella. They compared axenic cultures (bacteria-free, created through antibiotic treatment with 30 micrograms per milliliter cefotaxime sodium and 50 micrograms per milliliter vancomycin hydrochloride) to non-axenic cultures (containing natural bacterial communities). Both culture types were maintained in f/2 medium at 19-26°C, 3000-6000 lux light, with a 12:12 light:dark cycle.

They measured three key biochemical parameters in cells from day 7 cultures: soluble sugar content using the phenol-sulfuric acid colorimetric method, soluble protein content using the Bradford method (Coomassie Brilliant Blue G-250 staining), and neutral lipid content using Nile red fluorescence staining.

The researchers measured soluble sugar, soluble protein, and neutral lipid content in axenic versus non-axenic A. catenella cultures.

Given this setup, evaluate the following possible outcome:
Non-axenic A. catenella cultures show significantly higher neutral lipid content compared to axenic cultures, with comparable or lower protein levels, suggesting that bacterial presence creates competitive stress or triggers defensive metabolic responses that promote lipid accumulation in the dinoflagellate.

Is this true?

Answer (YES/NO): NO